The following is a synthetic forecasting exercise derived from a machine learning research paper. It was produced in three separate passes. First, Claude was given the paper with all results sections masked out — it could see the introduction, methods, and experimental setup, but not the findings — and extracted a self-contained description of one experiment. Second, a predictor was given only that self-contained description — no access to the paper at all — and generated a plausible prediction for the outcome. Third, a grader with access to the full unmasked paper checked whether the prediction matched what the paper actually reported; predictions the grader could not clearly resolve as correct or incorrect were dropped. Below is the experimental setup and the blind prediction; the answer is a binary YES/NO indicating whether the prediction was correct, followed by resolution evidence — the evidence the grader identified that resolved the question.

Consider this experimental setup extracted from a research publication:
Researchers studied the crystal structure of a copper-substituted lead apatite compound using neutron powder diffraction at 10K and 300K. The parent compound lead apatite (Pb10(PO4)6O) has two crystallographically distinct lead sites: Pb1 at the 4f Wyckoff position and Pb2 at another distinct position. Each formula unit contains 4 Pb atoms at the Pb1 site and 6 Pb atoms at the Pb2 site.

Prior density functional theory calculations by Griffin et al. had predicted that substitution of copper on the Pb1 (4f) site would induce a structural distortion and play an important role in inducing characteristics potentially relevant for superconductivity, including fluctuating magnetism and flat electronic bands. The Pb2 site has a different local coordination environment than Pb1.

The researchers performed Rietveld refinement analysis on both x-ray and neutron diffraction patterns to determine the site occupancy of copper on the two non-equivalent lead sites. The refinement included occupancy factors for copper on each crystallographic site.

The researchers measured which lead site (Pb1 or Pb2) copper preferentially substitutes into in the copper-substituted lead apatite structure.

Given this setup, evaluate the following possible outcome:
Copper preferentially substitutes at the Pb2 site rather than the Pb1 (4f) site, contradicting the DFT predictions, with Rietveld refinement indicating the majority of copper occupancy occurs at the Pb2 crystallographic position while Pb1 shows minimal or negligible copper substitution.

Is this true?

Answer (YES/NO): YES